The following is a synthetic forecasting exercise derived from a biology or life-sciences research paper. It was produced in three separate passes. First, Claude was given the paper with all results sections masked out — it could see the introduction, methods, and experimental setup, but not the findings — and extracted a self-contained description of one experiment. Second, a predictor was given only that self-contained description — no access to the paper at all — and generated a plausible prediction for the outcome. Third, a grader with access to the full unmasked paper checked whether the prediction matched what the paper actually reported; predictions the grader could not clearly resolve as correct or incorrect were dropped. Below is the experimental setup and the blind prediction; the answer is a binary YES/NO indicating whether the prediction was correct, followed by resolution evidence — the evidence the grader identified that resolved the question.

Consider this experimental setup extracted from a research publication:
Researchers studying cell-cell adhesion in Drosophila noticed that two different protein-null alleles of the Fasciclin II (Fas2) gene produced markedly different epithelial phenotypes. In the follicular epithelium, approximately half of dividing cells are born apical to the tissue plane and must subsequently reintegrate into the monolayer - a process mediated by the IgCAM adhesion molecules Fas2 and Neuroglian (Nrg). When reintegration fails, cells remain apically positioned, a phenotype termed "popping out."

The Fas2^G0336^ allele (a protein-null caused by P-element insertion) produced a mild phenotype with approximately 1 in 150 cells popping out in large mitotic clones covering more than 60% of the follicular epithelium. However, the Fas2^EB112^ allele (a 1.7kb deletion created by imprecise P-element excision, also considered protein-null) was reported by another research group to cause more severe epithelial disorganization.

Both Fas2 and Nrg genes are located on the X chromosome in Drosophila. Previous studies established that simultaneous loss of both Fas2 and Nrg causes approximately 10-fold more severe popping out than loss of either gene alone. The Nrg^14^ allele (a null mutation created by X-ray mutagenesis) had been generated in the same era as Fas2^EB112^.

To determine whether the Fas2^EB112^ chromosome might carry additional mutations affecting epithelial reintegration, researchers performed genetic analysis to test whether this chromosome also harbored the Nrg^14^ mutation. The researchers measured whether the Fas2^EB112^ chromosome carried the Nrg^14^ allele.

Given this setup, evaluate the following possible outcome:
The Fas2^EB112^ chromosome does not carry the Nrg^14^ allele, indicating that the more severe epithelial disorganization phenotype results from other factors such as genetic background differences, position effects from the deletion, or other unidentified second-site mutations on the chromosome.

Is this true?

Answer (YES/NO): NO